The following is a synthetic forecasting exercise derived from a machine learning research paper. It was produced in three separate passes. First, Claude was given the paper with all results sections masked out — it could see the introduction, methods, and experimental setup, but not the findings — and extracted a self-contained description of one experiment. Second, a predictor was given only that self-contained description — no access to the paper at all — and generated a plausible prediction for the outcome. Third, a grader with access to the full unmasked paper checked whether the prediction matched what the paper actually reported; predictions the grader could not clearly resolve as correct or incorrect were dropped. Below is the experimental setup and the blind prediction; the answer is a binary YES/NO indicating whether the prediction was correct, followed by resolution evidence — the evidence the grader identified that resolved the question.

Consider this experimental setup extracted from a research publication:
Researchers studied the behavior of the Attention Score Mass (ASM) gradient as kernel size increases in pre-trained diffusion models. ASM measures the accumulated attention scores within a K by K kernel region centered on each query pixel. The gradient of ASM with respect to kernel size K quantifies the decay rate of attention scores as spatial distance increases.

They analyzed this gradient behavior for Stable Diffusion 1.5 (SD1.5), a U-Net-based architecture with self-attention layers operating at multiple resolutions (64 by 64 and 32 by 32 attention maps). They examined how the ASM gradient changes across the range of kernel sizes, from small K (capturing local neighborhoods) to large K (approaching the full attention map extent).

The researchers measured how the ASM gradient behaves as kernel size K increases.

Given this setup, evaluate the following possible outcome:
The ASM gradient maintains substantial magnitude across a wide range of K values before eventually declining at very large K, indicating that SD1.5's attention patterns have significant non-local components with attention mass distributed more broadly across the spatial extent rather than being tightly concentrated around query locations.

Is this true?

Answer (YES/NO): NO